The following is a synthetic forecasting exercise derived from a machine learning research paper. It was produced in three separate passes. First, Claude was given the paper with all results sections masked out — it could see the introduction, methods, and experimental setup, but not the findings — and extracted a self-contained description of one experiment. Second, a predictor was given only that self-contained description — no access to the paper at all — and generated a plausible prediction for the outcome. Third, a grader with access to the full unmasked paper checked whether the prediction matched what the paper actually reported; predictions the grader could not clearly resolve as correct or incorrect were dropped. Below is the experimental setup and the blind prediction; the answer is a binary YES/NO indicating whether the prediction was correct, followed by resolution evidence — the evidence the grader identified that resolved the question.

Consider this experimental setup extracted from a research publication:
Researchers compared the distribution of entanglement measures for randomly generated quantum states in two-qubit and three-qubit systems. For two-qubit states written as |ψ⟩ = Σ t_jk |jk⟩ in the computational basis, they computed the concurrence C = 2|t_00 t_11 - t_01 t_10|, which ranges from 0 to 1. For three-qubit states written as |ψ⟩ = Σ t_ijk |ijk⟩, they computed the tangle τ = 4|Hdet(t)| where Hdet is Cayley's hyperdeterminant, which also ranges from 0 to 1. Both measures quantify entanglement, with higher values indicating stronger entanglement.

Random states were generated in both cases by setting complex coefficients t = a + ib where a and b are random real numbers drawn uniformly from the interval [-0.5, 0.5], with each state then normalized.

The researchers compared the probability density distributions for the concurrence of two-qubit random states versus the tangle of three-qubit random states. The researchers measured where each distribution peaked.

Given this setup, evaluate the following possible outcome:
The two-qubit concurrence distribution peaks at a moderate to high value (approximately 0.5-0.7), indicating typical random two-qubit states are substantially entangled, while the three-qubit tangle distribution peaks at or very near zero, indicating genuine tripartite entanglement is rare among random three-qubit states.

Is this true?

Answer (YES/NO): NO